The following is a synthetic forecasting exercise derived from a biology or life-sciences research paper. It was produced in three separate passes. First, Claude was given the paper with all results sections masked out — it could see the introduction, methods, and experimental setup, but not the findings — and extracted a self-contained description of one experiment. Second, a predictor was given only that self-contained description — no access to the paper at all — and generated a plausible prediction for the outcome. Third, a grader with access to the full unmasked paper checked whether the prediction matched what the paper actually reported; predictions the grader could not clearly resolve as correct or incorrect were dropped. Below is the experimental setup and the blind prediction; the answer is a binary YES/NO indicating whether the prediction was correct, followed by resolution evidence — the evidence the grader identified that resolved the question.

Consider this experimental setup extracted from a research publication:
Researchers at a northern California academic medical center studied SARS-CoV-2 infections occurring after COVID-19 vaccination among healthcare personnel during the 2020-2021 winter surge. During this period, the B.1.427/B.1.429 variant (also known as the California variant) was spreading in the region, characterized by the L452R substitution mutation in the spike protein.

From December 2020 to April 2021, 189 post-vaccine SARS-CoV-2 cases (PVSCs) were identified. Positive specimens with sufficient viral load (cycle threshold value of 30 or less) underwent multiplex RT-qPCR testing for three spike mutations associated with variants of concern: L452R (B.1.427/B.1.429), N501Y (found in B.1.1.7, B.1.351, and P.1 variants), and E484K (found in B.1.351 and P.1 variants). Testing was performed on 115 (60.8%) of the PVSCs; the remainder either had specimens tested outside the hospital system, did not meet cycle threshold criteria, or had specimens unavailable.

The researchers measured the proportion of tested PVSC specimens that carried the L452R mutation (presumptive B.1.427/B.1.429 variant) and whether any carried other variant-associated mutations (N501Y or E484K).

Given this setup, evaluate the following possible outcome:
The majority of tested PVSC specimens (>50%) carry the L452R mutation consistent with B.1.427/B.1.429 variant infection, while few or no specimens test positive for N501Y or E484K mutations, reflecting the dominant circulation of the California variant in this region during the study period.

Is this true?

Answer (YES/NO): NO